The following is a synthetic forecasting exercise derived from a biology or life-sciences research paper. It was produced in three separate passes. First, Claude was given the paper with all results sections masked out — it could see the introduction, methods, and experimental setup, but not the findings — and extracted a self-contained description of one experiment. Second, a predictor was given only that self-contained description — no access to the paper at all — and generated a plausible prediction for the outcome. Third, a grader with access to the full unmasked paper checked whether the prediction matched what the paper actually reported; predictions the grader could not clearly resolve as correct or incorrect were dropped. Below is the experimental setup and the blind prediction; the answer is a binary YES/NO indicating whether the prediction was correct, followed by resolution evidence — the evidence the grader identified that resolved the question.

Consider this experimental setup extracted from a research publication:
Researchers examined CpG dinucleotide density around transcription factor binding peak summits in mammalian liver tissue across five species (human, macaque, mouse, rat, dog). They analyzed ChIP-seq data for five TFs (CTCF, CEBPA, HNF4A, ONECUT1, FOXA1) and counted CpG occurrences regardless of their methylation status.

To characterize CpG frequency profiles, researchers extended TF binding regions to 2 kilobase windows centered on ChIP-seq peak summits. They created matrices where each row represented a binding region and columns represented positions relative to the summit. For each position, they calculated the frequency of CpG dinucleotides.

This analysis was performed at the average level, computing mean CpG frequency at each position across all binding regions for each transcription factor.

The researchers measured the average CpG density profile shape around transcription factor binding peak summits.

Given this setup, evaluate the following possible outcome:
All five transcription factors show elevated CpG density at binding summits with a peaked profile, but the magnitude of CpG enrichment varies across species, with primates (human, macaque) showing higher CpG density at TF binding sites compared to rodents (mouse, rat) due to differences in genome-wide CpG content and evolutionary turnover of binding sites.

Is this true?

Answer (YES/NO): NO